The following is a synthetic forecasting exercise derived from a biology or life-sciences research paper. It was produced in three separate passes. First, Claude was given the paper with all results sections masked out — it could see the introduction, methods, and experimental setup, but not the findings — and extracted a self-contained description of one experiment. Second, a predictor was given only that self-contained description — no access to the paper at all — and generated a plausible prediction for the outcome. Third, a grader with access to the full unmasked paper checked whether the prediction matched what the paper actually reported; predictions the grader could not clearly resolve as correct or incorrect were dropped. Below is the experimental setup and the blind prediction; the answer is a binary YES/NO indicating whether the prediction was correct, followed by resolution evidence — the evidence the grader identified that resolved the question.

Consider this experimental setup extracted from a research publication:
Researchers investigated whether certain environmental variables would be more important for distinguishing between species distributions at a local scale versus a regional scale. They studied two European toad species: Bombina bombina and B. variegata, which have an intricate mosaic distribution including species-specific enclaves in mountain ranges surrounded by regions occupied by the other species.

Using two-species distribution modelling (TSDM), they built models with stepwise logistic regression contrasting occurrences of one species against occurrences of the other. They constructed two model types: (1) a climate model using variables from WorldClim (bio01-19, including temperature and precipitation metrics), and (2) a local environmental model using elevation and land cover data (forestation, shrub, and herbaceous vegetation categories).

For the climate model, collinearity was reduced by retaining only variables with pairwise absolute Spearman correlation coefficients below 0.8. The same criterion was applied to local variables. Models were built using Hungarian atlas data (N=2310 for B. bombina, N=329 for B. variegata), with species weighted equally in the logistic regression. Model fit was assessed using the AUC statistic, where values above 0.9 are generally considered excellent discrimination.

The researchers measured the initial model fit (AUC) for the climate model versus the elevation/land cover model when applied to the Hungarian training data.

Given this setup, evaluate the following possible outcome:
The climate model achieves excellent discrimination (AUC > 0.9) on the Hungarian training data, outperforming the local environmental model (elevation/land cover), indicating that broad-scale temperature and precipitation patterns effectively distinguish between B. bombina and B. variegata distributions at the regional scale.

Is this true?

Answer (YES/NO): YES